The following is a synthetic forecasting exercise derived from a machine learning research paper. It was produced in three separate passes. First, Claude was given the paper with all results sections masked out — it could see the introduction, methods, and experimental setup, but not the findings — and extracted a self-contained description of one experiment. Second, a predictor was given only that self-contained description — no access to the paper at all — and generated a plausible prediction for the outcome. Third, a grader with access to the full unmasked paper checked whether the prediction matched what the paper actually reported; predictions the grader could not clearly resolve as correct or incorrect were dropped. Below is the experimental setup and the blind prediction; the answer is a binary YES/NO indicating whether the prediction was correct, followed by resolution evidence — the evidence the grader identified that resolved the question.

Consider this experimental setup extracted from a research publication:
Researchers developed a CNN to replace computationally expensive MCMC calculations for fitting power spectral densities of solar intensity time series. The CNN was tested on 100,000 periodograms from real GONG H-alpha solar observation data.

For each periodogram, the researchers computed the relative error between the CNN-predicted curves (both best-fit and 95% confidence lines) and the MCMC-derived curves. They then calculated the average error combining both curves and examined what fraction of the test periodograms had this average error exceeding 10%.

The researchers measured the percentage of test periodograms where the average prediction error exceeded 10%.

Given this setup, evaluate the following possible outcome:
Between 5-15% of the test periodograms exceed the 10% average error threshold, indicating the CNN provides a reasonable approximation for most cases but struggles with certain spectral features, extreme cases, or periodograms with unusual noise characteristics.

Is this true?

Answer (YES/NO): NO